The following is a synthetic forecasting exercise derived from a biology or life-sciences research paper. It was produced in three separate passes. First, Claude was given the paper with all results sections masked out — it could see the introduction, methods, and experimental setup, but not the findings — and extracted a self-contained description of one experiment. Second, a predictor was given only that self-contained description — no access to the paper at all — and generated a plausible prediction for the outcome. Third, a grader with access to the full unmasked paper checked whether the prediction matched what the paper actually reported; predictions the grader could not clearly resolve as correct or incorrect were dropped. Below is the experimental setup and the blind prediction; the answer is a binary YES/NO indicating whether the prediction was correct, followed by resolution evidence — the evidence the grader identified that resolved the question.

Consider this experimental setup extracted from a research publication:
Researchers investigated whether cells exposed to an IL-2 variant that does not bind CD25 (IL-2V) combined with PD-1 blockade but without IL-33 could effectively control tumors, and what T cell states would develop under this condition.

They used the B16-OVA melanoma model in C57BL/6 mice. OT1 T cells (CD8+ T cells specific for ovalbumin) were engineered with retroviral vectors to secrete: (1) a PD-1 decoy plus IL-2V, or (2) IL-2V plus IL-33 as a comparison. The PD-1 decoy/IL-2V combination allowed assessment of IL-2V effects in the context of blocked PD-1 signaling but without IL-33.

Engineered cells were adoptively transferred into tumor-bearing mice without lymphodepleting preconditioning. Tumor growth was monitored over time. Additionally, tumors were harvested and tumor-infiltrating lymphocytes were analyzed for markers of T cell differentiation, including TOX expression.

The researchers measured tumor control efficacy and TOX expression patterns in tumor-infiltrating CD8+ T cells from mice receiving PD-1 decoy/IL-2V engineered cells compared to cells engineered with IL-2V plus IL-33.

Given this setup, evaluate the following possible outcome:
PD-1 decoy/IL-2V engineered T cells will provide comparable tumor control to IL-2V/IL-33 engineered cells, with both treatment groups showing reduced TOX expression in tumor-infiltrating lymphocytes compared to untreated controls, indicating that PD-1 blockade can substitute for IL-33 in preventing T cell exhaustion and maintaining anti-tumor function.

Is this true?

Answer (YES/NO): NO